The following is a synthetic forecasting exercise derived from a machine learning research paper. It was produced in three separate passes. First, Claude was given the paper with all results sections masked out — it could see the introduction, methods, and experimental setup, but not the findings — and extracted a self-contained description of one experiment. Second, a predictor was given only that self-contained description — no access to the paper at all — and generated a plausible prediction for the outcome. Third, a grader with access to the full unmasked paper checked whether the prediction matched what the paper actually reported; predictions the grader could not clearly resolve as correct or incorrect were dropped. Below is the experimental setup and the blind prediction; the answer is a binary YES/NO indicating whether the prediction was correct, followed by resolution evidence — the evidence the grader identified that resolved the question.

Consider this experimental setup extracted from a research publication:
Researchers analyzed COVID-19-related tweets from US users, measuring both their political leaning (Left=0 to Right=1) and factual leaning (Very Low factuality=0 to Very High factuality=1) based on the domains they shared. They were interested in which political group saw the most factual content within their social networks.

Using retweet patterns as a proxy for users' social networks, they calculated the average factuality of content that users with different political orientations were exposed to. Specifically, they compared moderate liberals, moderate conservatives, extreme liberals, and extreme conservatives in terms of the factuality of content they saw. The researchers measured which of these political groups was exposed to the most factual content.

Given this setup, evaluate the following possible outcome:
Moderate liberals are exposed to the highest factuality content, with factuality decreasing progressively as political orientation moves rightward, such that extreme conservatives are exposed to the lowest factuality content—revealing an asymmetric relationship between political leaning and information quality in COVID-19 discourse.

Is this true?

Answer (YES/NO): NO